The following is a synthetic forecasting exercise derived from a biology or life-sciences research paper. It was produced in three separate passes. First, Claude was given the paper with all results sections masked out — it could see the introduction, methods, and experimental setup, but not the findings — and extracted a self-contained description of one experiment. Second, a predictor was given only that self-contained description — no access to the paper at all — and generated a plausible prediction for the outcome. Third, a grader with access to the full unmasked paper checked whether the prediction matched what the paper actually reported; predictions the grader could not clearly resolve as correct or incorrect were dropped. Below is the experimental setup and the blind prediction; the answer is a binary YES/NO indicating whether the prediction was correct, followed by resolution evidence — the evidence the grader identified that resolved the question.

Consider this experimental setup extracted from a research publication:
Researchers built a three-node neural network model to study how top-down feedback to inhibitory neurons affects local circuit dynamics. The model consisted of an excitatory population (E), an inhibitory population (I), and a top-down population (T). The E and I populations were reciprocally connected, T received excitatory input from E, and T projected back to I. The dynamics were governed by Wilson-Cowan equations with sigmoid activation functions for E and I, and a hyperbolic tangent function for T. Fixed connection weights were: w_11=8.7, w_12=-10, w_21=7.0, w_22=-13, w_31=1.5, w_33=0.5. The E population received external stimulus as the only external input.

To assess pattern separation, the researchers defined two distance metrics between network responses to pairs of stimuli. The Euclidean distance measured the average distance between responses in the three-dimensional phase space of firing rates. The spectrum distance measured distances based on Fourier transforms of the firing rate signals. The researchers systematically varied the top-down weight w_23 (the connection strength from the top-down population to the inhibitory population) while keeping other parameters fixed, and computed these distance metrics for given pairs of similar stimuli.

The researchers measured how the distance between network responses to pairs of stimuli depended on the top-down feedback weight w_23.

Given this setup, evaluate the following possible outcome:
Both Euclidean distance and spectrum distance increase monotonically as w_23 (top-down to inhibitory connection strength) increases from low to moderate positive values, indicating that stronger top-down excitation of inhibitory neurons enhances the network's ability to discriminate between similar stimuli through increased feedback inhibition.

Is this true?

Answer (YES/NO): NO